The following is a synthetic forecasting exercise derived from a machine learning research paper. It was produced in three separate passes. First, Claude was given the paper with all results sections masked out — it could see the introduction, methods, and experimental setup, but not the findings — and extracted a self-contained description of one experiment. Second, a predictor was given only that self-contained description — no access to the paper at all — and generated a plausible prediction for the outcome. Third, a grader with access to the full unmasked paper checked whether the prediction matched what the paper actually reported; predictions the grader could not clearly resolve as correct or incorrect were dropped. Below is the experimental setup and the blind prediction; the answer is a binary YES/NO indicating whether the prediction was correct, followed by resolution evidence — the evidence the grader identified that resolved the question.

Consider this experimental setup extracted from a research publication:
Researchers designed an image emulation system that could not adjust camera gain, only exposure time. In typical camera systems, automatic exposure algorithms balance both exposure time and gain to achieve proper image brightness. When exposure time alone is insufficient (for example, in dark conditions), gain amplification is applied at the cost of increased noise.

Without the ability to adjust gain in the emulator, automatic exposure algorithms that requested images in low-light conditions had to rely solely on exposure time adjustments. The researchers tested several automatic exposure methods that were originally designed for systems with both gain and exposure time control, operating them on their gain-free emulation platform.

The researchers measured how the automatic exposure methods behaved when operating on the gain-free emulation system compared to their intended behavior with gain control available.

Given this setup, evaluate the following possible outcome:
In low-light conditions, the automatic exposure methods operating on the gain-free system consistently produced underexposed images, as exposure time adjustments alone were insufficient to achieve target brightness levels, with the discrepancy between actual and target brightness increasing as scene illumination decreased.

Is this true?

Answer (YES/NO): NO